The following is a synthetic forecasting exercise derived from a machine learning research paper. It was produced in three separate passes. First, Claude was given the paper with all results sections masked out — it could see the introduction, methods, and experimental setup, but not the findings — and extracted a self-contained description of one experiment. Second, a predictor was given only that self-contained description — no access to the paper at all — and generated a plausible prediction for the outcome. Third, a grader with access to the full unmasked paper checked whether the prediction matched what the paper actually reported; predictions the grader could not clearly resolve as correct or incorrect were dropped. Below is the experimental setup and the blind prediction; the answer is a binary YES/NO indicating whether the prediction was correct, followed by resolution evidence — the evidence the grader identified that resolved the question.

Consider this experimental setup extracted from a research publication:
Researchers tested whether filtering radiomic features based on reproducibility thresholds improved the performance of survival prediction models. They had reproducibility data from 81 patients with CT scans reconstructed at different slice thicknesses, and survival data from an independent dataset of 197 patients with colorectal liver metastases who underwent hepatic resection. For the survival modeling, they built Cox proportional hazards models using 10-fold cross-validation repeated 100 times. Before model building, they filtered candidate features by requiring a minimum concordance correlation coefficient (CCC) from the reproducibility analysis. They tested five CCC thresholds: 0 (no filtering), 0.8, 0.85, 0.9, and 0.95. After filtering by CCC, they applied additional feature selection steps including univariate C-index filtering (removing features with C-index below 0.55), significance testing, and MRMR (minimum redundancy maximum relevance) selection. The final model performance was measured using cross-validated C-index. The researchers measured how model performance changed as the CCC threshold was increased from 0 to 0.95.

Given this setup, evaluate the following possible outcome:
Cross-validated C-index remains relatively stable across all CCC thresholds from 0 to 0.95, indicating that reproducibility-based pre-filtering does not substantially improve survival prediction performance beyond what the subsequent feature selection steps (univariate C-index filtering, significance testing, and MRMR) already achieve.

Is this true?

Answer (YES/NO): YES